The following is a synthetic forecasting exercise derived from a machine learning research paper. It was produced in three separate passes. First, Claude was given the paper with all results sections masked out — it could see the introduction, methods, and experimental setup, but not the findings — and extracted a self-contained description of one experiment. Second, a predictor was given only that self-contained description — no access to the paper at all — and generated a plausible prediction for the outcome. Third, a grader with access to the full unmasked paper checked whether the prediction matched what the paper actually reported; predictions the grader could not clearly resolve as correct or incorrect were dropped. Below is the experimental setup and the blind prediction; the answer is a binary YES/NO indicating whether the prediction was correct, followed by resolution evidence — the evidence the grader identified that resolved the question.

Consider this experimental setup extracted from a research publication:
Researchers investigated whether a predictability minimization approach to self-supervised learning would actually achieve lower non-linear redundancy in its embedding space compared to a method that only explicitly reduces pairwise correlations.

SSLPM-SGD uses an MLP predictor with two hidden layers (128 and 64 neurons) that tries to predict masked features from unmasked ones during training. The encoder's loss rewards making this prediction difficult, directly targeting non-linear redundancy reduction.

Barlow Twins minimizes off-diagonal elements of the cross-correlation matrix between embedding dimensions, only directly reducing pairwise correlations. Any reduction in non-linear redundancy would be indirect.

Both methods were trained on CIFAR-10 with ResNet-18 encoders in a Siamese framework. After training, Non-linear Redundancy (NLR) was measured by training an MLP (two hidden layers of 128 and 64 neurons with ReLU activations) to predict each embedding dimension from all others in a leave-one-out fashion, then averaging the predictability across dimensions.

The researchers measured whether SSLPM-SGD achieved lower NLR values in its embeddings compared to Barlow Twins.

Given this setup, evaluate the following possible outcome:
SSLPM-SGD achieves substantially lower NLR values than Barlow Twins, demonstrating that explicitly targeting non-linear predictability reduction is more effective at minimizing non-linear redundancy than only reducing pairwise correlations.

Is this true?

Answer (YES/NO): NO